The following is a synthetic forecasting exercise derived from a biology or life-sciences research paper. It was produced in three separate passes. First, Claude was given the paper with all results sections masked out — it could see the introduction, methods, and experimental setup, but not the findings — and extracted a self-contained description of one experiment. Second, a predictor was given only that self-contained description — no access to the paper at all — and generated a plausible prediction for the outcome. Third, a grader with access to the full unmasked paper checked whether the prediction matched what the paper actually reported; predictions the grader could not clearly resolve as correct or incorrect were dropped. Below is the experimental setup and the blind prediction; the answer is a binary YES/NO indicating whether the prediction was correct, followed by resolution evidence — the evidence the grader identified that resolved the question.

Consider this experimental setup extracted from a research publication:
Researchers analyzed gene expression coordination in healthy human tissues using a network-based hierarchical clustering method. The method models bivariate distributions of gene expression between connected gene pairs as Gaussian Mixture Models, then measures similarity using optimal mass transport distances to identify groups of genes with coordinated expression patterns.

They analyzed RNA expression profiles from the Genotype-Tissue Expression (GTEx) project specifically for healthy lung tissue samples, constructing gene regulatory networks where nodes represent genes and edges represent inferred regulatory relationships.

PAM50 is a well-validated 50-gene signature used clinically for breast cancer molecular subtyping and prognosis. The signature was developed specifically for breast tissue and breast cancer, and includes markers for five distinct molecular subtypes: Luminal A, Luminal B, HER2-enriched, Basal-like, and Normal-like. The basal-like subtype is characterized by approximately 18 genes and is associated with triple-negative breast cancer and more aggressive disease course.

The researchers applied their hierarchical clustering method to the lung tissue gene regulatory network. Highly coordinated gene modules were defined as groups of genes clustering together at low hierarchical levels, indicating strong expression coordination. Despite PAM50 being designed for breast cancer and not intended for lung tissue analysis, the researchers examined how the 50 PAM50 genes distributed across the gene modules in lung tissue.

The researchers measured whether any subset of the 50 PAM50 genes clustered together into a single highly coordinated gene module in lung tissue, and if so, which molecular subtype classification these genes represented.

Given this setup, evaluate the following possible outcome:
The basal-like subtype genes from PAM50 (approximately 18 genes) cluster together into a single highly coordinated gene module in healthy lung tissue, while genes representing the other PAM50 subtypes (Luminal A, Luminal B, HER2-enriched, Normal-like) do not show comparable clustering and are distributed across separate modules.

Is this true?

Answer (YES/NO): YES